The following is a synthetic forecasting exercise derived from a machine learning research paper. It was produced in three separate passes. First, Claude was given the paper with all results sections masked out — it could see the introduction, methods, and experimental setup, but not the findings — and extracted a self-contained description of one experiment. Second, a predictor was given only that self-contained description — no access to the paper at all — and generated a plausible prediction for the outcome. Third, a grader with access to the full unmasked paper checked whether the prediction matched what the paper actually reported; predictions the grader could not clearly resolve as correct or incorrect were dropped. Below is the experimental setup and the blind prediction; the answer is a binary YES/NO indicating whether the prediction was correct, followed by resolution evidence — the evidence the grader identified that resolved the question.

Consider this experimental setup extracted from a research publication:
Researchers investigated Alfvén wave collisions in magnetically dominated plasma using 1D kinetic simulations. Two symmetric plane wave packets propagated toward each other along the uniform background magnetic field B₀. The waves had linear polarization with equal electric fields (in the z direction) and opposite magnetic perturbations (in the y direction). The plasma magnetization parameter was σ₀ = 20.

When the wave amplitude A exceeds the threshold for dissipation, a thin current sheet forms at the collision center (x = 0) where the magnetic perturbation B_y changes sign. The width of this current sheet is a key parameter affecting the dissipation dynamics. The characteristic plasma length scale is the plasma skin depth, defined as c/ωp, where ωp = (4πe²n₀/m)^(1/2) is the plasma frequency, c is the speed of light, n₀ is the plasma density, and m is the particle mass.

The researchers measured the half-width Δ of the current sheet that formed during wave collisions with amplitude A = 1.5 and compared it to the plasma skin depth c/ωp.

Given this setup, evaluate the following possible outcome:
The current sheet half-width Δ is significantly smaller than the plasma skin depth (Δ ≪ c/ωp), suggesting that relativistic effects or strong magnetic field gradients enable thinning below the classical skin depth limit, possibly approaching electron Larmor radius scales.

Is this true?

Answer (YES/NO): NO